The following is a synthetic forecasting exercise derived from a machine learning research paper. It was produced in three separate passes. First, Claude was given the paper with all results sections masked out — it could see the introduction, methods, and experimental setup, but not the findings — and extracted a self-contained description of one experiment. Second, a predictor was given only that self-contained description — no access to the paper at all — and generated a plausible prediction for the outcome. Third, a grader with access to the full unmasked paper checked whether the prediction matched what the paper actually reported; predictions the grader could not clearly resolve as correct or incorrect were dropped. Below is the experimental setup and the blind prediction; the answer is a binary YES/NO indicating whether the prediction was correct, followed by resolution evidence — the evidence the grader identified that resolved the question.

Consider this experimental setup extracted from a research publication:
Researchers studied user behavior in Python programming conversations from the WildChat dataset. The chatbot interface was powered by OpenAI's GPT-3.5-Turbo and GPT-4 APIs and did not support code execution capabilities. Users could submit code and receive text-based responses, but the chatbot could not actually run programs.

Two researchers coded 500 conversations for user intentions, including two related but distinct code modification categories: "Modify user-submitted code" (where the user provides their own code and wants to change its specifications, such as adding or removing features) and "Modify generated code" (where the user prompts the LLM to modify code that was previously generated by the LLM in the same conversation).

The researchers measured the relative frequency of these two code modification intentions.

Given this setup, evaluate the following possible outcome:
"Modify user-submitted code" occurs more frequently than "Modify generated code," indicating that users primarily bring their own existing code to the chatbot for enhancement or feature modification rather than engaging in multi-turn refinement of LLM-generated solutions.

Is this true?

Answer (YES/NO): YES